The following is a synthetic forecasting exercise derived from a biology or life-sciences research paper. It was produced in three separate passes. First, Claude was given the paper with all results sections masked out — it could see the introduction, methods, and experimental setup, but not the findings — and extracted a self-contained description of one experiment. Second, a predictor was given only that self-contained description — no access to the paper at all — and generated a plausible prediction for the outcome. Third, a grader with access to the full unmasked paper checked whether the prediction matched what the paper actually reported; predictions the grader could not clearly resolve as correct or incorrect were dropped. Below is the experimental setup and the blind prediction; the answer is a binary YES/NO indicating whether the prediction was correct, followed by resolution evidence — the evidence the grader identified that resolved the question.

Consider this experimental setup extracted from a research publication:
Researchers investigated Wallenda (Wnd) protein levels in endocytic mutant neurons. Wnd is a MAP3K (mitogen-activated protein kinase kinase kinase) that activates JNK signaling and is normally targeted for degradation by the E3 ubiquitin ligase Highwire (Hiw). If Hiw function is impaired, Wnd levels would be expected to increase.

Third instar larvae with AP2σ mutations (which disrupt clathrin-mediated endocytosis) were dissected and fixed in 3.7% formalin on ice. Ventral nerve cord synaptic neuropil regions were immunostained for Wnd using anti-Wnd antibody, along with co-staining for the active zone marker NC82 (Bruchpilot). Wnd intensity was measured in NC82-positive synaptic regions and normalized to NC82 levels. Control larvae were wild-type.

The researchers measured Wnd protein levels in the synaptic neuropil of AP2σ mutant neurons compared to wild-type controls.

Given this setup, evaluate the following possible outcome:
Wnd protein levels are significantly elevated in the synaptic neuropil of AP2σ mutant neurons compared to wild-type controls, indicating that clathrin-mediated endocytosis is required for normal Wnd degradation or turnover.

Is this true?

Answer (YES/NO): YES